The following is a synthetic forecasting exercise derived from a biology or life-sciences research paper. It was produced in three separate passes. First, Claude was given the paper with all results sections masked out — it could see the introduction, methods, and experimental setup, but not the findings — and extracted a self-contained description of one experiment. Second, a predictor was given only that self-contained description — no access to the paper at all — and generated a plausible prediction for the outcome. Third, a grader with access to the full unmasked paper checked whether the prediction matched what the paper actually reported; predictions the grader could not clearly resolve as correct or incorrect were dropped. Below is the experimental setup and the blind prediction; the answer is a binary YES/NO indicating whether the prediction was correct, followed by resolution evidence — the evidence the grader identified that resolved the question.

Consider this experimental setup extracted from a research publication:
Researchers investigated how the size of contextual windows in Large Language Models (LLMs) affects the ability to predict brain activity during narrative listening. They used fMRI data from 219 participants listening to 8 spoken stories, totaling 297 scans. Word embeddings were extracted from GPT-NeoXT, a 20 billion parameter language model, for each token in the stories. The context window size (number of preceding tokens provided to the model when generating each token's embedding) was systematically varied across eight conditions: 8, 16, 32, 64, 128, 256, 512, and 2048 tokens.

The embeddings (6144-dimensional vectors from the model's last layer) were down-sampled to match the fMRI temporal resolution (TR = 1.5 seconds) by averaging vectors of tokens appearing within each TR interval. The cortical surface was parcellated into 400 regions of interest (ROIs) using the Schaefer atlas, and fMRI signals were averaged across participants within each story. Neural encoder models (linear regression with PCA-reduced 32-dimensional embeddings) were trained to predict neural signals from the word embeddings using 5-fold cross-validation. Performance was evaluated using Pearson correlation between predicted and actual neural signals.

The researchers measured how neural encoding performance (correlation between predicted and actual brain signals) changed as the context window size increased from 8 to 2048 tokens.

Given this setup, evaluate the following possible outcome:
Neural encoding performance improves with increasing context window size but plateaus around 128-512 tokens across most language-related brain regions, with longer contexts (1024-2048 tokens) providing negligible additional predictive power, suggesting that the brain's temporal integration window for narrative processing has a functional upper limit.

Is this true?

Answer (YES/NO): NO